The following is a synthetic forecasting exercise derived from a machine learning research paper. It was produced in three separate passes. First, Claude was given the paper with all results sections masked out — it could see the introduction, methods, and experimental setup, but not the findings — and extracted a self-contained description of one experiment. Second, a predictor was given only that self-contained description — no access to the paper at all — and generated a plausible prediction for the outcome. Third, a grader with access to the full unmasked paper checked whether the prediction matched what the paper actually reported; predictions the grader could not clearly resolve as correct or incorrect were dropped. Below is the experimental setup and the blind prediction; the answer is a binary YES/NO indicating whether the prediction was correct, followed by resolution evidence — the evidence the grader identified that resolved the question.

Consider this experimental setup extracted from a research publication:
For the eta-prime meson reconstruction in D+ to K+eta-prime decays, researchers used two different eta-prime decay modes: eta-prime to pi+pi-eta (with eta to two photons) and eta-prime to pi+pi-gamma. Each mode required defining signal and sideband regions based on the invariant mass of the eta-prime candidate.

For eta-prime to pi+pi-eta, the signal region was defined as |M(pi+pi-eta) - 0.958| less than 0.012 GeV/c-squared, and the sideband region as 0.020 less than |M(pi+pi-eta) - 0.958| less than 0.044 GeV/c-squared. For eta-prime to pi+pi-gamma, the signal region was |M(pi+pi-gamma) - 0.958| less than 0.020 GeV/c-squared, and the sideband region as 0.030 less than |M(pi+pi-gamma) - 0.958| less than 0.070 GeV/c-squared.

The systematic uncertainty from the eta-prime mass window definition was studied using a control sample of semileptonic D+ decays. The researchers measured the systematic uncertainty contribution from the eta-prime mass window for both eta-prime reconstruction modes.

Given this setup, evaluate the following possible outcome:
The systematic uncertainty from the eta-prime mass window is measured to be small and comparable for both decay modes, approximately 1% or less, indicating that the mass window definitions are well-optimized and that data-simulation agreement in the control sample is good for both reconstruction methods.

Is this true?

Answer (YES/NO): YES